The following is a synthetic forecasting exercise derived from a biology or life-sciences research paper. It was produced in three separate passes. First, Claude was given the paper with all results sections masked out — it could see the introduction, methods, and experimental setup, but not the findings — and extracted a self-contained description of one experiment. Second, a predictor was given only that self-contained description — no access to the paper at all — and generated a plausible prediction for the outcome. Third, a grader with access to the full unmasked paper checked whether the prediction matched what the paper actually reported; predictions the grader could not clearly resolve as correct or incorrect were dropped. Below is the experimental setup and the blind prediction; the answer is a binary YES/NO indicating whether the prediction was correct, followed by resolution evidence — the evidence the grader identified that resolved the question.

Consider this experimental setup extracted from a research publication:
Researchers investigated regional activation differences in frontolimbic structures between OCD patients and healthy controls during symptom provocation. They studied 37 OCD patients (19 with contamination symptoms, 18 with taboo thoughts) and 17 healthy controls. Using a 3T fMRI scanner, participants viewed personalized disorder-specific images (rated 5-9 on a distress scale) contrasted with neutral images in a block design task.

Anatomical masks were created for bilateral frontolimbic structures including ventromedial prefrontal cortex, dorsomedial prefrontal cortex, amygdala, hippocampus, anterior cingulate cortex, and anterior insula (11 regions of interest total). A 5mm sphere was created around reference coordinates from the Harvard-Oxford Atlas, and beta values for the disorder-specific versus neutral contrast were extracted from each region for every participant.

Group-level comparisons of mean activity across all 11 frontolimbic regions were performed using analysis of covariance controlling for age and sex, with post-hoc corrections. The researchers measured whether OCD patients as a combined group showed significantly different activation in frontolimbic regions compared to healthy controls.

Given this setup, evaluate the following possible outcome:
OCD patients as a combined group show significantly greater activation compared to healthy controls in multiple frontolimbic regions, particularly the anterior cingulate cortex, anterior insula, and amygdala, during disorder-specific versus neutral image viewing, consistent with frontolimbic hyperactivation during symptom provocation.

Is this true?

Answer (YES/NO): NO